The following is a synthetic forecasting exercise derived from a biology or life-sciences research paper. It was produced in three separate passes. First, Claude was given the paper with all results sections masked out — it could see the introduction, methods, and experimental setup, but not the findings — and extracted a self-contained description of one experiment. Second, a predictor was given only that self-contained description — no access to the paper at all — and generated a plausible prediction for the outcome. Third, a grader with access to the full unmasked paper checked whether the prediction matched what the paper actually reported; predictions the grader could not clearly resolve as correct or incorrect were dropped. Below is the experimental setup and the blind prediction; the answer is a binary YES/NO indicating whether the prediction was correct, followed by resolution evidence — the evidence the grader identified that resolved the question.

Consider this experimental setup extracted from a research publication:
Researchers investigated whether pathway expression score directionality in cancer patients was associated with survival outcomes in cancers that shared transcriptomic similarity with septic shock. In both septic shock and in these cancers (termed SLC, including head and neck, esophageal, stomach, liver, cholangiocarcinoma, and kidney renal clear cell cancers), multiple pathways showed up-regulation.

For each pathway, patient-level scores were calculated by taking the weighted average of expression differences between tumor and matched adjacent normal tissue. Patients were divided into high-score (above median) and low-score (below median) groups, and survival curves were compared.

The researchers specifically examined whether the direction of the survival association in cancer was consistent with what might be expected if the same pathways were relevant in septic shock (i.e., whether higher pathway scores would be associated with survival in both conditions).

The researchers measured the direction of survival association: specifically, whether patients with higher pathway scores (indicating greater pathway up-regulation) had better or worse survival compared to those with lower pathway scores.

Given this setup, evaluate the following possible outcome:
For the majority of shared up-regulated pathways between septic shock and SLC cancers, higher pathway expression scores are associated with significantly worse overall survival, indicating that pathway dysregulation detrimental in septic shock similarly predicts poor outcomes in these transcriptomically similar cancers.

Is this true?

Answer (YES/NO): NO